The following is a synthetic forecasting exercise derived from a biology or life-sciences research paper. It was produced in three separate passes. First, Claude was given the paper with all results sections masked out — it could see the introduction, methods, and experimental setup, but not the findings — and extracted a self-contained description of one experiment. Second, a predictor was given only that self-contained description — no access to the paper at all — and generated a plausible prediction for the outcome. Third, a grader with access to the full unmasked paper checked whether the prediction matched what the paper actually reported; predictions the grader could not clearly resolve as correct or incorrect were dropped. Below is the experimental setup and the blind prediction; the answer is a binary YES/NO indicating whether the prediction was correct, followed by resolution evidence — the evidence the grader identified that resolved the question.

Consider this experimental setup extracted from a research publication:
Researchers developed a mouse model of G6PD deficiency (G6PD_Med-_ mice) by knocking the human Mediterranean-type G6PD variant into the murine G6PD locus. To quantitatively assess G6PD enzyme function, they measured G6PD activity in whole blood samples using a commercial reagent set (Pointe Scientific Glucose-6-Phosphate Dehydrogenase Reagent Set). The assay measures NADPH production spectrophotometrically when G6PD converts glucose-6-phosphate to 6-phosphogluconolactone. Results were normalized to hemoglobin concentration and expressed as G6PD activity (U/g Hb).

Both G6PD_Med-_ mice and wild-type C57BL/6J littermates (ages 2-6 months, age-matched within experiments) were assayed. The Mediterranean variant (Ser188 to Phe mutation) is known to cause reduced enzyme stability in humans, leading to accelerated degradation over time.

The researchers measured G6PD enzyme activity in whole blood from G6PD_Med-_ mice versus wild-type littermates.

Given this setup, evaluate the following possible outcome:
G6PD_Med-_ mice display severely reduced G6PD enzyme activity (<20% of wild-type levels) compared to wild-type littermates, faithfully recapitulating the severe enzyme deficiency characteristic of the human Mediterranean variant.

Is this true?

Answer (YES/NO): YES